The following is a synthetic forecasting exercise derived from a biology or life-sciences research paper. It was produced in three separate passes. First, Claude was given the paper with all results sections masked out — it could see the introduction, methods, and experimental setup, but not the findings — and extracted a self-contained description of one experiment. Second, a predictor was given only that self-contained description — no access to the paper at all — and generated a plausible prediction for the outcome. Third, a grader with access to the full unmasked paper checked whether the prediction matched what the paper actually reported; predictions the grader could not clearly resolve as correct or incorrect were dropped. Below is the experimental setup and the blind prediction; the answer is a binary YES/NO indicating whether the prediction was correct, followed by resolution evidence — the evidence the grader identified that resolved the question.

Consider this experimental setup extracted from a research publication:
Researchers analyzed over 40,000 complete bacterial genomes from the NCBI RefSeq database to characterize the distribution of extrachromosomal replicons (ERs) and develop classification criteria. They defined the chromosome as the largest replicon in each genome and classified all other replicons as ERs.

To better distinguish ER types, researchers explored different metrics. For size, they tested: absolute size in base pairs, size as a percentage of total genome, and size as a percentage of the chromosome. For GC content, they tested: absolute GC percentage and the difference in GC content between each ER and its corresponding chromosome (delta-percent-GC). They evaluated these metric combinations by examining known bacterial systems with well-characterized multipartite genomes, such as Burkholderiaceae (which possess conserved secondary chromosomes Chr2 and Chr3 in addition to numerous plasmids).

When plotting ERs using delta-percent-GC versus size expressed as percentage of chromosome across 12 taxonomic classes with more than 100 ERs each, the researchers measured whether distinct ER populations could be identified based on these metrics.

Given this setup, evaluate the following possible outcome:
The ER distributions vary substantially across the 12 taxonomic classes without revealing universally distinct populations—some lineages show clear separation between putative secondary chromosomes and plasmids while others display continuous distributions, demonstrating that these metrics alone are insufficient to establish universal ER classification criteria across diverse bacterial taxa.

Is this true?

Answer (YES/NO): NO